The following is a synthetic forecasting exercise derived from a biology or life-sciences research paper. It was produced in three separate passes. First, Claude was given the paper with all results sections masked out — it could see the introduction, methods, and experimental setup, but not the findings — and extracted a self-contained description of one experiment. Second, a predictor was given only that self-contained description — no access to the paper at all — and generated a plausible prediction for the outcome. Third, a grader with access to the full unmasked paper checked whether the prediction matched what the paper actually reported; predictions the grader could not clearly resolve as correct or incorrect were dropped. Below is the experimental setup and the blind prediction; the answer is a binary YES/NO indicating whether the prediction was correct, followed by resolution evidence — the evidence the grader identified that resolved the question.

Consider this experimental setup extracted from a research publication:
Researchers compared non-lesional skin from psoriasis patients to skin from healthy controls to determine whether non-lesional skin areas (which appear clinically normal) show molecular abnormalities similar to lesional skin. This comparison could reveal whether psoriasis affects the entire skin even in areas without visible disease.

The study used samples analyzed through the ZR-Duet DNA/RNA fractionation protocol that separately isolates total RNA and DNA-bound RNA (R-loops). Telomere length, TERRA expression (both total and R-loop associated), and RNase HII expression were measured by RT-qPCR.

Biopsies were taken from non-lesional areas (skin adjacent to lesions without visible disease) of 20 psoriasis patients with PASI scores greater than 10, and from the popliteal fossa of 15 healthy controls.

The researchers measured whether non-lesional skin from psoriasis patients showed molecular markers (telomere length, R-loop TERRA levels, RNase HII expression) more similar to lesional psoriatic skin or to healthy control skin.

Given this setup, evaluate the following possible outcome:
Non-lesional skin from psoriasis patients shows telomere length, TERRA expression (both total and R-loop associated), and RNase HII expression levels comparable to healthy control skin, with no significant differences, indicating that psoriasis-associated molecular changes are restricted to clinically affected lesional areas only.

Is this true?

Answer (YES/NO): NO